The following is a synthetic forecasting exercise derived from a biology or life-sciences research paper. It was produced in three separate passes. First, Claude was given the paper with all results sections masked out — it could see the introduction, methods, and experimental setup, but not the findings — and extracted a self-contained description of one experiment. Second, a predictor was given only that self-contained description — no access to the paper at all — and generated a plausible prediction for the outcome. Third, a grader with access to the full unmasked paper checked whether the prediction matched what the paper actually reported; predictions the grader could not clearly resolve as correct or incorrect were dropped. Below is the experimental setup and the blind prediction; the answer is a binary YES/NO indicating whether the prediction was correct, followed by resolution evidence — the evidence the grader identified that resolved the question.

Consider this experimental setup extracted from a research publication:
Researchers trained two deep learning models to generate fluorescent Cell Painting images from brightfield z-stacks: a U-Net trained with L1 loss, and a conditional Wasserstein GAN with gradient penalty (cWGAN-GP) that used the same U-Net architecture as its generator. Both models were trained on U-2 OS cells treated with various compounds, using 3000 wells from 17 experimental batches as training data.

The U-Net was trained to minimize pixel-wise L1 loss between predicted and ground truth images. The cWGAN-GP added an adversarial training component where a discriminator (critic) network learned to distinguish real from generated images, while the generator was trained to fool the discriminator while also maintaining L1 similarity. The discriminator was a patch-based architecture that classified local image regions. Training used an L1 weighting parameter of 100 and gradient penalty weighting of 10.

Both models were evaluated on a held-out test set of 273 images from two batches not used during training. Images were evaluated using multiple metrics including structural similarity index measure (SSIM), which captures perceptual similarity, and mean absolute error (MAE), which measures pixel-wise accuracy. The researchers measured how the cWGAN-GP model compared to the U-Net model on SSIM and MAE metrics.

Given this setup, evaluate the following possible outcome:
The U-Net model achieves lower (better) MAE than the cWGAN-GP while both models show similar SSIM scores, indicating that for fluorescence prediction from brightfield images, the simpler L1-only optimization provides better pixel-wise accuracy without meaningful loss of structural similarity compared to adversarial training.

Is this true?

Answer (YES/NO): NO